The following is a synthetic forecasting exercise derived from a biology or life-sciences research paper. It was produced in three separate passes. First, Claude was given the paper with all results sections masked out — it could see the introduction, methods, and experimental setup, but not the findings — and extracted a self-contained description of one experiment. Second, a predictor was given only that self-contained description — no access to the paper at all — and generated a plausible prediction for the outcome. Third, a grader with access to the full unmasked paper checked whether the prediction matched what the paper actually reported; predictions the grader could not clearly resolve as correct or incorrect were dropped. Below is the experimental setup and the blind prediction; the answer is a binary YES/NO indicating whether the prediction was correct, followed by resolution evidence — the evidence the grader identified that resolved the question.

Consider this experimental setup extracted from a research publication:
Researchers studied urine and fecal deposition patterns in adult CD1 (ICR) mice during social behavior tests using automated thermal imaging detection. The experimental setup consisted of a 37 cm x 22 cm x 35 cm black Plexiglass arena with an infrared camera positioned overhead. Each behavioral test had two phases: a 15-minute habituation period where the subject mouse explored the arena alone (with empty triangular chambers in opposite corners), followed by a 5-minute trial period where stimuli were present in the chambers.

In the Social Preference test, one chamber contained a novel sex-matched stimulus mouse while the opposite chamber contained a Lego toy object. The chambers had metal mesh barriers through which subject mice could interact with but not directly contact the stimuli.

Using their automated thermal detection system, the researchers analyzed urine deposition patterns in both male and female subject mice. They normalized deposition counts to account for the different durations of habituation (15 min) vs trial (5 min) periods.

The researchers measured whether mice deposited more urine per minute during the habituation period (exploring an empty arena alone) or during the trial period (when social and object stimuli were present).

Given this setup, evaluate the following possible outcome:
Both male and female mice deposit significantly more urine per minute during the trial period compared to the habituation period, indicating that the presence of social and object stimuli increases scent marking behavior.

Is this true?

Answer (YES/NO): NO